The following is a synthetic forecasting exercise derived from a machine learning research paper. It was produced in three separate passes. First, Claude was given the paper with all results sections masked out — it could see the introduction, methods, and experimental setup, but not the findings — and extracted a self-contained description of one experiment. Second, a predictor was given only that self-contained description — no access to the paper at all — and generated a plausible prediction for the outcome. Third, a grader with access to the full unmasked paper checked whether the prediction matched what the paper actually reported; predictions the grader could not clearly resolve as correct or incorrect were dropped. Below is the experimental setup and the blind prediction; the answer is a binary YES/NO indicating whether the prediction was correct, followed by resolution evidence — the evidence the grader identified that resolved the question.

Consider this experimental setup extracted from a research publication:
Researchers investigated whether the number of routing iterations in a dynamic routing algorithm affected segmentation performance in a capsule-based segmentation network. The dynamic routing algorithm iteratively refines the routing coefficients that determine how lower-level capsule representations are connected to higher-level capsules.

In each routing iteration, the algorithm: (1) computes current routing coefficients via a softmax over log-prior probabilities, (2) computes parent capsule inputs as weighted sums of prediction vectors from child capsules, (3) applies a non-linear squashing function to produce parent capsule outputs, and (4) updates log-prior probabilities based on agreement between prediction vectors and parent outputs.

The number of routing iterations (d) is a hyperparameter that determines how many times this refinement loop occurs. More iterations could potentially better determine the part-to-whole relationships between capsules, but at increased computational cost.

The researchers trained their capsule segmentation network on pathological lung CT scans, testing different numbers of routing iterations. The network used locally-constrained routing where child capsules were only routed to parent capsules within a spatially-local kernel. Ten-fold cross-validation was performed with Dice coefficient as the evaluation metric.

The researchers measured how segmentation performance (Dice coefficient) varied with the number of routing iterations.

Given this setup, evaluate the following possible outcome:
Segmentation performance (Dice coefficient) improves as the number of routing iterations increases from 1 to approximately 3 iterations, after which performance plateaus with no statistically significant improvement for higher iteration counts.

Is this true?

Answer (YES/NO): NO